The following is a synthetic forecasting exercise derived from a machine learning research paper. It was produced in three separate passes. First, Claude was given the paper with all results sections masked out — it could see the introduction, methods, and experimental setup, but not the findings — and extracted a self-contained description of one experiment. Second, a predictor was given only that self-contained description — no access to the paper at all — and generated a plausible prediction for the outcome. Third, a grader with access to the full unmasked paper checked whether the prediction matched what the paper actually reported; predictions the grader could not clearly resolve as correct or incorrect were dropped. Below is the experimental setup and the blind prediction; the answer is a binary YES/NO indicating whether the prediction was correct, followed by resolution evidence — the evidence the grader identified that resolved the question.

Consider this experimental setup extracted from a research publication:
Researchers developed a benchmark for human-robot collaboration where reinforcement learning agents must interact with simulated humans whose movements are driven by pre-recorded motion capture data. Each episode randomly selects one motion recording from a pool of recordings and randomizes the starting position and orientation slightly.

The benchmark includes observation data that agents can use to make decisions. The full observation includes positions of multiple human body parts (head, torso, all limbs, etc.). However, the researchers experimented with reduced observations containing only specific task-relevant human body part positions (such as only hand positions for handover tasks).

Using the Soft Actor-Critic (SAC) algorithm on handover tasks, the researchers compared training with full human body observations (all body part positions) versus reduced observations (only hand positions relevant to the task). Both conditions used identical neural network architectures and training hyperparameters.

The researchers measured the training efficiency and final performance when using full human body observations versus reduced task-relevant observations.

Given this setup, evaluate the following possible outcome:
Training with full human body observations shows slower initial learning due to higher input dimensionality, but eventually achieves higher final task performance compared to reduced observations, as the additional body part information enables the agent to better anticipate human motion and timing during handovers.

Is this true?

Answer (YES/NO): NO